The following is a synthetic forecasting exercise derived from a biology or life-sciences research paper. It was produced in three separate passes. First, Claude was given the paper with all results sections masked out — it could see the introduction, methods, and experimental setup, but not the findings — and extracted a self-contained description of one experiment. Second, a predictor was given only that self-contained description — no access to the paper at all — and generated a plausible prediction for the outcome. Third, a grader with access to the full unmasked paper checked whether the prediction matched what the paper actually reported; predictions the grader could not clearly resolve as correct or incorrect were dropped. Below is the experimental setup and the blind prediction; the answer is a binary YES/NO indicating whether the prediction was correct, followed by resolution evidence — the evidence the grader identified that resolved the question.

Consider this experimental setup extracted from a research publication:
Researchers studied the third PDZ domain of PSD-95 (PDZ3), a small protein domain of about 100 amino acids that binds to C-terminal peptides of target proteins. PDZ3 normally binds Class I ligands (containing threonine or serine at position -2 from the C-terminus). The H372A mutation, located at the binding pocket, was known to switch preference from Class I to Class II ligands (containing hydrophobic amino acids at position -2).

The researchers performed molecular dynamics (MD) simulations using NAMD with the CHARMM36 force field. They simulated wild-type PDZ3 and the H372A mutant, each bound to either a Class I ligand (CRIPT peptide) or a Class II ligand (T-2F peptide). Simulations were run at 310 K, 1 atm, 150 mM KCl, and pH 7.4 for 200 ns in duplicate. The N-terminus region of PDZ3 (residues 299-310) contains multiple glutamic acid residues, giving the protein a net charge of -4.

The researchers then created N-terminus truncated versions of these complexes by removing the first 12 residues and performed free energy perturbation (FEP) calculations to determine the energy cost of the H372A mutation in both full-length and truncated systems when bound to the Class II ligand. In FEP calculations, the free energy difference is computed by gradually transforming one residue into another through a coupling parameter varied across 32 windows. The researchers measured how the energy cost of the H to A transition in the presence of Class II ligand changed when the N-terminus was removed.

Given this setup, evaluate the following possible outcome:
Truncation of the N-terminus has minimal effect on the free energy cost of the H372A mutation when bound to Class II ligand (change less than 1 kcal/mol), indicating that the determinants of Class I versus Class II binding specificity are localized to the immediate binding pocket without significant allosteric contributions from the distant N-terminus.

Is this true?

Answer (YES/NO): NO